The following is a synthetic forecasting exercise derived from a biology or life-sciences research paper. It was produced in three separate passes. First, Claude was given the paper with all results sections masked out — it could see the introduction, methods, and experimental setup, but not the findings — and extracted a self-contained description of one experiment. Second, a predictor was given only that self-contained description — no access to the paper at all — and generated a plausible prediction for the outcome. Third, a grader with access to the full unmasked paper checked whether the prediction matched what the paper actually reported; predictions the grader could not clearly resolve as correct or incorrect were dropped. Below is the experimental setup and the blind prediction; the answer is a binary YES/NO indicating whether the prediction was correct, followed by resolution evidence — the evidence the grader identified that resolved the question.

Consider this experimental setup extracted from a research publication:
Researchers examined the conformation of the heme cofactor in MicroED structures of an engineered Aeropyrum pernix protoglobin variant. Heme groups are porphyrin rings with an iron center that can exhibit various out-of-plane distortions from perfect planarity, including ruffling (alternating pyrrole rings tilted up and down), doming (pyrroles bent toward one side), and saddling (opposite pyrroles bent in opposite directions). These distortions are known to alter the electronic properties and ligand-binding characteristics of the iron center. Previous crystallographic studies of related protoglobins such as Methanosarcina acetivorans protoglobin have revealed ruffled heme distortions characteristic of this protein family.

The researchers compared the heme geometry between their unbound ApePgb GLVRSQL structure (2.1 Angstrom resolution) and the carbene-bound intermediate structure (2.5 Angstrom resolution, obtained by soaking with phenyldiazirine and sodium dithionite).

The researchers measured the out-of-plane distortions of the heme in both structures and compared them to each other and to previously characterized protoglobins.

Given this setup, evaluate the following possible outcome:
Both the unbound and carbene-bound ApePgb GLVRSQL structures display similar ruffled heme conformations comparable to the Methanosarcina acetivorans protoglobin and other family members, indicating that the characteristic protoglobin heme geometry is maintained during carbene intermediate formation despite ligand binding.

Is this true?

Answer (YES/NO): NO